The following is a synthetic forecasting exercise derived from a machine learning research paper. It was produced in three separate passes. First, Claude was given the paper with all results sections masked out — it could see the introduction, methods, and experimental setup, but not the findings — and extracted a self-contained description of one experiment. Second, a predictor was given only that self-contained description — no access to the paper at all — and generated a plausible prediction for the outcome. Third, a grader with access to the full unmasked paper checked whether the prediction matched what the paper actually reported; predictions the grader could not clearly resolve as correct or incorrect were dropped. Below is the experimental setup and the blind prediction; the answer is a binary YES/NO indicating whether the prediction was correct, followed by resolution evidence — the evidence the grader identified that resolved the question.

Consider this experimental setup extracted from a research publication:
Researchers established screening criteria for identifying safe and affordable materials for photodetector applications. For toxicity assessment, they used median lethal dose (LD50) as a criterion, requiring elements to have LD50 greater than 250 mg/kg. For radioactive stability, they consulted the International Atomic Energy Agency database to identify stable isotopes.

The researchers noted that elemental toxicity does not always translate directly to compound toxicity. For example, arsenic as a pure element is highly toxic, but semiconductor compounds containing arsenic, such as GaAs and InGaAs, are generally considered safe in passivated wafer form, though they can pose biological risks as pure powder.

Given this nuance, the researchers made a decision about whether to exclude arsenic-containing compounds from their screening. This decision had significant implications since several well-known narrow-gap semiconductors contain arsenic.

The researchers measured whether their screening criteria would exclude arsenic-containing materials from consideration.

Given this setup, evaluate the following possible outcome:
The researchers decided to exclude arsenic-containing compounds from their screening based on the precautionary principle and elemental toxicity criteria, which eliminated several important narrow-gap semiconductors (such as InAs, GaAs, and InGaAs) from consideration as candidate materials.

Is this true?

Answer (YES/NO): NO